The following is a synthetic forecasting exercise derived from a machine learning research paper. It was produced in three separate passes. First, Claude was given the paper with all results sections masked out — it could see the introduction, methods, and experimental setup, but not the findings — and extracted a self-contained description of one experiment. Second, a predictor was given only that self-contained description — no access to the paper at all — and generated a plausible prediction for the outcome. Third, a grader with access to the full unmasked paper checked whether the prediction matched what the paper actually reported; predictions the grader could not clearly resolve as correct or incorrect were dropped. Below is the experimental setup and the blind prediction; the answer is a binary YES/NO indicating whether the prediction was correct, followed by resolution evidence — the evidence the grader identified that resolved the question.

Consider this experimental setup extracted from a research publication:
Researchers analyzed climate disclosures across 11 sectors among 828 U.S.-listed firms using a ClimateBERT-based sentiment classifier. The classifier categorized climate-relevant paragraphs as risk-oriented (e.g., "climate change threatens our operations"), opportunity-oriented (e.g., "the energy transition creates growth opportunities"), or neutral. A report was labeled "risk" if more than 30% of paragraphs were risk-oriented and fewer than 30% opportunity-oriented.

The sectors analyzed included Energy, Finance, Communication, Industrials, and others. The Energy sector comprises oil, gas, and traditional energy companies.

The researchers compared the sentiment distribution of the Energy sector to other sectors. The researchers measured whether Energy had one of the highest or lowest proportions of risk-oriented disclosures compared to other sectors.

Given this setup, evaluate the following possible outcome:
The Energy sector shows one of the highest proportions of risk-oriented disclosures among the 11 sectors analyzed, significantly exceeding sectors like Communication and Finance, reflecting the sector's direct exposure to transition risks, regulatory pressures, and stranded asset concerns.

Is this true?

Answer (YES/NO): NO